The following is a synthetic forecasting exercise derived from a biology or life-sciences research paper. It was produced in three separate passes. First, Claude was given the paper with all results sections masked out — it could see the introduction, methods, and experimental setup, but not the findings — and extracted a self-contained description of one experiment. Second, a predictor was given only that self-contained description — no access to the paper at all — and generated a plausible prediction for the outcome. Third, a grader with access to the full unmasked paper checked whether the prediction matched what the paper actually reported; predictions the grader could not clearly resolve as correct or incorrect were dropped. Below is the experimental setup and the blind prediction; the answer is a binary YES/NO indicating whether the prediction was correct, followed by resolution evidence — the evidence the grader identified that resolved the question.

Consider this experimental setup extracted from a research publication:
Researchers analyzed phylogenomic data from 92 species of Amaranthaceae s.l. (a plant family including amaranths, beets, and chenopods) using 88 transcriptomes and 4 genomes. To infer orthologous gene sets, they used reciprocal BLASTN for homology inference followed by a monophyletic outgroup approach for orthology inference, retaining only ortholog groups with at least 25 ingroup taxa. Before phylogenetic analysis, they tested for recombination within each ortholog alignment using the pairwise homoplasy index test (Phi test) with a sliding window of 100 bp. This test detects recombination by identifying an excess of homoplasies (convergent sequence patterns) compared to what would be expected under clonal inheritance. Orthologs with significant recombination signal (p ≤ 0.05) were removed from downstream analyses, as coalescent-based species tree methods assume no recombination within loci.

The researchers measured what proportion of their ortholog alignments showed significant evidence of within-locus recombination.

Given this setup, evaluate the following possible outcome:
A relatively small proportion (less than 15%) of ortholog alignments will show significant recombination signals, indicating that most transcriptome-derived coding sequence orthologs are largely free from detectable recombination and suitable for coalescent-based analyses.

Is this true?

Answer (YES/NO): YES